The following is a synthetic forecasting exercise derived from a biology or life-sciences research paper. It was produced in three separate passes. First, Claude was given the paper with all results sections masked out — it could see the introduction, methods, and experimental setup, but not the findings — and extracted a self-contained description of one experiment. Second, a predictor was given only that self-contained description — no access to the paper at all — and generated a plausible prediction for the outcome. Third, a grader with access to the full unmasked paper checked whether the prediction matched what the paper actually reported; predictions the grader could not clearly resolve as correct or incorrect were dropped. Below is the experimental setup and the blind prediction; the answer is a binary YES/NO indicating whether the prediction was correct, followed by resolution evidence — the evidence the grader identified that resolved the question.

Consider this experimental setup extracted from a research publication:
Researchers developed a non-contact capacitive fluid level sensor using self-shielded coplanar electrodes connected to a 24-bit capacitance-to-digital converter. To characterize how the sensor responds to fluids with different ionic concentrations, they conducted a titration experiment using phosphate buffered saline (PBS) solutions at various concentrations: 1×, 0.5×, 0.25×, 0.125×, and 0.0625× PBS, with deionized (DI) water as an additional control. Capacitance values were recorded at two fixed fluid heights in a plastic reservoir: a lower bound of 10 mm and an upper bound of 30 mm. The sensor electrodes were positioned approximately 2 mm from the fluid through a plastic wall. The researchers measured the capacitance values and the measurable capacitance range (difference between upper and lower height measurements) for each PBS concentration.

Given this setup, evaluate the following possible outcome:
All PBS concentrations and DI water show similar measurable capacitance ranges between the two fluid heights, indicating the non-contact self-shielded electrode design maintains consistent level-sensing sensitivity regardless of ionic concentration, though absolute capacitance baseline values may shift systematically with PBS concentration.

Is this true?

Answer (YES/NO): NO